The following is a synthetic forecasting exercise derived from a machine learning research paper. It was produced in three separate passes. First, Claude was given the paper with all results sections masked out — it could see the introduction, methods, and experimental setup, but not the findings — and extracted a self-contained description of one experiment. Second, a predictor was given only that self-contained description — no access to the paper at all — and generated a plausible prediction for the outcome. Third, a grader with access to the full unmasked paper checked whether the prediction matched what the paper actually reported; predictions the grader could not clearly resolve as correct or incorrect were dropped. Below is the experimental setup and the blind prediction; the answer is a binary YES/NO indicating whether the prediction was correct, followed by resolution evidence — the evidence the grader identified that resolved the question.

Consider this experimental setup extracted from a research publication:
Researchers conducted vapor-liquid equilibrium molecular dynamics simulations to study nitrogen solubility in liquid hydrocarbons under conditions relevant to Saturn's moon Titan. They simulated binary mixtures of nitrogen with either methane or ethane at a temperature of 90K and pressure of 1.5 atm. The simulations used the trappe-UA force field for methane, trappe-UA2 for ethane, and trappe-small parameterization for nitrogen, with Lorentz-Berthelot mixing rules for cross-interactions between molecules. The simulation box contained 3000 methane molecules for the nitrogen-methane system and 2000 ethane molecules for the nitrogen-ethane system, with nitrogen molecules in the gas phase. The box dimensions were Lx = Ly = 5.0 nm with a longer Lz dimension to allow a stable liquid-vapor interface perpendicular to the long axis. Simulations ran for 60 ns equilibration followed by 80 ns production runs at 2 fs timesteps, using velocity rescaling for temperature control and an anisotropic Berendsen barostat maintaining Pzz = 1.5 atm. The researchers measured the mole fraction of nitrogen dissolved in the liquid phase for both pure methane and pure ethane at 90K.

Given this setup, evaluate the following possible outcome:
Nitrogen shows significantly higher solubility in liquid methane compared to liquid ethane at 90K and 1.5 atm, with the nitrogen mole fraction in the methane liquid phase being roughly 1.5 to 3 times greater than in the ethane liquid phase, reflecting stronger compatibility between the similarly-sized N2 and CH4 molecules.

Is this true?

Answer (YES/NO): NO